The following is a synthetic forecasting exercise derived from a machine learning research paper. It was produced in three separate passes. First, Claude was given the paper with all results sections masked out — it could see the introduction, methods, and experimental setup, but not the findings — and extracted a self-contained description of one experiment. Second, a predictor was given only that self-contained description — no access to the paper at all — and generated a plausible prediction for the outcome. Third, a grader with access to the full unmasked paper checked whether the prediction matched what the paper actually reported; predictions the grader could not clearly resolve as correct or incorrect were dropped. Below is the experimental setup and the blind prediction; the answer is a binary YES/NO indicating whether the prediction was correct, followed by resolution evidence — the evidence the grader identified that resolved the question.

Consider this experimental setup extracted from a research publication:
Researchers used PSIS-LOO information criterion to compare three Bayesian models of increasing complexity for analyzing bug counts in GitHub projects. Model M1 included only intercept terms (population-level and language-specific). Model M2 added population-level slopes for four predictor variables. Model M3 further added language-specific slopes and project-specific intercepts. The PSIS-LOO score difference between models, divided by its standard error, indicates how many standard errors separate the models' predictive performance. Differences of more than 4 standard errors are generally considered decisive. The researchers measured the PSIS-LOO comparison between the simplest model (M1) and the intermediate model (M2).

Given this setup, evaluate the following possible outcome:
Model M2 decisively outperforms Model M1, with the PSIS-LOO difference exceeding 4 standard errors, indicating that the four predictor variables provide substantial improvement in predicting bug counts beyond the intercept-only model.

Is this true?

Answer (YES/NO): YES